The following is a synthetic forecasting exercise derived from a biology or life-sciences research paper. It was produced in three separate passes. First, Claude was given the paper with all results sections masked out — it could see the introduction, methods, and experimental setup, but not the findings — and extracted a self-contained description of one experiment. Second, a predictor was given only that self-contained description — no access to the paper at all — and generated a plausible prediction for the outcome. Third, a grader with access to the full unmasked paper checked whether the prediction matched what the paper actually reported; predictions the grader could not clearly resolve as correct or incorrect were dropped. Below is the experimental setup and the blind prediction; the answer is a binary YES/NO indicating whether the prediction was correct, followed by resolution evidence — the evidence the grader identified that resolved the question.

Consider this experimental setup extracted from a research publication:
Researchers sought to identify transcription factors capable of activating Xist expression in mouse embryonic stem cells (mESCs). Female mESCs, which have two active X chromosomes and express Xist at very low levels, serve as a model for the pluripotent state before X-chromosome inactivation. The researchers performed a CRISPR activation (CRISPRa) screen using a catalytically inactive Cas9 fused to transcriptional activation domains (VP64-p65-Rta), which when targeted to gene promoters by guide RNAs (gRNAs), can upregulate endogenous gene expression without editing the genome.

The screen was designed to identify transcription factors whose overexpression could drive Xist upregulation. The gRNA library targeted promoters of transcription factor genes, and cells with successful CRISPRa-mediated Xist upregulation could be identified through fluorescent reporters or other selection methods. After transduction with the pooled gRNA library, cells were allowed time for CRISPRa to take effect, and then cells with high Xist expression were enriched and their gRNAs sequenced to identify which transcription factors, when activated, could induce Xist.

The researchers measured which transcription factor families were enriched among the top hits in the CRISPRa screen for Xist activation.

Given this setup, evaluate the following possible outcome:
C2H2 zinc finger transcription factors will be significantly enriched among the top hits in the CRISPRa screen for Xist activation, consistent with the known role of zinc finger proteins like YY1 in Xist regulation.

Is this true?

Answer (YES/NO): NO